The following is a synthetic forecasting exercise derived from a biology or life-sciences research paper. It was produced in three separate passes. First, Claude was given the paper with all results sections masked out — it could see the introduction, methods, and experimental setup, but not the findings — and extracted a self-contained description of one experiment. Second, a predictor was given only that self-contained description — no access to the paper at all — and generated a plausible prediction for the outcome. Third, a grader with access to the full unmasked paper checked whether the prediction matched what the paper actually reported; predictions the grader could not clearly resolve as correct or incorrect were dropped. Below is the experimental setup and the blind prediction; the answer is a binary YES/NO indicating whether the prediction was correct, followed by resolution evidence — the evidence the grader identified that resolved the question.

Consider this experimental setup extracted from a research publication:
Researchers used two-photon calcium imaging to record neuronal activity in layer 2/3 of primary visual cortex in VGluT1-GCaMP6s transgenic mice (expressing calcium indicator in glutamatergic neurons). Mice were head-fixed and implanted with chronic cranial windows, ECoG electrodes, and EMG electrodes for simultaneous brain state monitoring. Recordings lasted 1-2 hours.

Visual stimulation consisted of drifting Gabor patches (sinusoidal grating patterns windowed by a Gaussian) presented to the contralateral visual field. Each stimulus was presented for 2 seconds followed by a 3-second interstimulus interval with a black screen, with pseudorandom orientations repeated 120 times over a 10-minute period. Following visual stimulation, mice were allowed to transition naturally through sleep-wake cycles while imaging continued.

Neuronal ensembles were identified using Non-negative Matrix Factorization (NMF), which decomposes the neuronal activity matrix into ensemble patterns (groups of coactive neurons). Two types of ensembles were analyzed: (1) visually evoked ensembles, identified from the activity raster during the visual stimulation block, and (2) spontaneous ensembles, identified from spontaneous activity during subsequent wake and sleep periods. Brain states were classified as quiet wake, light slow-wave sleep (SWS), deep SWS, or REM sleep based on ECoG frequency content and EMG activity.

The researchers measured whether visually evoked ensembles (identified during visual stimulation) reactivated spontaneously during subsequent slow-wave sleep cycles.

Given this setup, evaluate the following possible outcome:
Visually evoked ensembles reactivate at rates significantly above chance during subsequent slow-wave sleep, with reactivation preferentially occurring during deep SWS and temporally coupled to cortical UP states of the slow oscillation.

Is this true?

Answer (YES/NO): NO